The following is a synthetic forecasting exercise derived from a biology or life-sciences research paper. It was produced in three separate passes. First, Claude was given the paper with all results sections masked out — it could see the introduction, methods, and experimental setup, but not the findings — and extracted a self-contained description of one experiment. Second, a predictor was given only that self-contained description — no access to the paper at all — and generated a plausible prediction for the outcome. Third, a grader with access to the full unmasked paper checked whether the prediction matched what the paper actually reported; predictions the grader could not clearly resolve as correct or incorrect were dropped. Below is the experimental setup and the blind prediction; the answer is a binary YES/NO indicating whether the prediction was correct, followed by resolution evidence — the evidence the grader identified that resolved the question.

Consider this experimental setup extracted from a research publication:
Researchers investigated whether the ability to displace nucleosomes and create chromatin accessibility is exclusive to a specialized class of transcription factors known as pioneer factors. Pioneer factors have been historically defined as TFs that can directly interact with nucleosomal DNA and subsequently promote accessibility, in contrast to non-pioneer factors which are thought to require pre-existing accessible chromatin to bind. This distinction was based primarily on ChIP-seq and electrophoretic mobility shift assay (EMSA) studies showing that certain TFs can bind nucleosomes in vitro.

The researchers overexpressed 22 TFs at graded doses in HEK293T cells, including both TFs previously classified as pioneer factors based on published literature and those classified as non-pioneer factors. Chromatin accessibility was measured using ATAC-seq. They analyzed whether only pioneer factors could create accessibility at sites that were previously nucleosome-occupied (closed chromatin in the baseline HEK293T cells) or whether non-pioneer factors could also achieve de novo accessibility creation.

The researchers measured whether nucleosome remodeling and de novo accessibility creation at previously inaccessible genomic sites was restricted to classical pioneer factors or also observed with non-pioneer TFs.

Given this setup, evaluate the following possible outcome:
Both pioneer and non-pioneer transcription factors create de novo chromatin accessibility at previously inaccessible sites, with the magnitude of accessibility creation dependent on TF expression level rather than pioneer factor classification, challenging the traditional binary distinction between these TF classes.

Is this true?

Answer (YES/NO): YES